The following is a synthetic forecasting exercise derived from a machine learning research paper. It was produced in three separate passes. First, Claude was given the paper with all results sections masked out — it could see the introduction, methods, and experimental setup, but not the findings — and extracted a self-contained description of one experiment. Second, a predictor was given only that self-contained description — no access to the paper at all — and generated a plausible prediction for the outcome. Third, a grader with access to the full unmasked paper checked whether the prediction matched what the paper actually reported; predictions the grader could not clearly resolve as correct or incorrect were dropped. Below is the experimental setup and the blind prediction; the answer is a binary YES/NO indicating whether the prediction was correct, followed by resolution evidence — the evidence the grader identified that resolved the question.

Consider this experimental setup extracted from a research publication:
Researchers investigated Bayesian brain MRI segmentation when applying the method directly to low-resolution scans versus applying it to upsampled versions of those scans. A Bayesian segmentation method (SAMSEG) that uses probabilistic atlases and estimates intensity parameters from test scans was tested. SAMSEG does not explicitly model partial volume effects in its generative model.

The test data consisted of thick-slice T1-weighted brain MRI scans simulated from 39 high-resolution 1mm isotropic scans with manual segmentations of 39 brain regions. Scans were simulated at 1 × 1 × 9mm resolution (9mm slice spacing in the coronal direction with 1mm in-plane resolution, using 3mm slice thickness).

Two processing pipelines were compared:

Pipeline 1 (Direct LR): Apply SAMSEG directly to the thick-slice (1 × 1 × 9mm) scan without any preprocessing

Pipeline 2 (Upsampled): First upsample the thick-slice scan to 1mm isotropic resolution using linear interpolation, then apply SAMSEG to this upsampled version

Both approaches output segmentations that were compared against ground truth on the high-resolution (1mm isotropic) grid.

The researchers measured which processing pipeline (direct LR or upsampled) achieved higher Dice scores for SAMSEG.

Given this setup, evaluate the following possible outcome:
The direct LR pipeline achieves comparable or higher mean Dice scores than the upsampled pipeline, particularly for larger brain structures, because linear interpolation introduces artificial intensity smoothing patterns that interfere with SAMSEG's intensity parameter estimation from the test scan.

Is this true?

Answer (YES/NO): NO